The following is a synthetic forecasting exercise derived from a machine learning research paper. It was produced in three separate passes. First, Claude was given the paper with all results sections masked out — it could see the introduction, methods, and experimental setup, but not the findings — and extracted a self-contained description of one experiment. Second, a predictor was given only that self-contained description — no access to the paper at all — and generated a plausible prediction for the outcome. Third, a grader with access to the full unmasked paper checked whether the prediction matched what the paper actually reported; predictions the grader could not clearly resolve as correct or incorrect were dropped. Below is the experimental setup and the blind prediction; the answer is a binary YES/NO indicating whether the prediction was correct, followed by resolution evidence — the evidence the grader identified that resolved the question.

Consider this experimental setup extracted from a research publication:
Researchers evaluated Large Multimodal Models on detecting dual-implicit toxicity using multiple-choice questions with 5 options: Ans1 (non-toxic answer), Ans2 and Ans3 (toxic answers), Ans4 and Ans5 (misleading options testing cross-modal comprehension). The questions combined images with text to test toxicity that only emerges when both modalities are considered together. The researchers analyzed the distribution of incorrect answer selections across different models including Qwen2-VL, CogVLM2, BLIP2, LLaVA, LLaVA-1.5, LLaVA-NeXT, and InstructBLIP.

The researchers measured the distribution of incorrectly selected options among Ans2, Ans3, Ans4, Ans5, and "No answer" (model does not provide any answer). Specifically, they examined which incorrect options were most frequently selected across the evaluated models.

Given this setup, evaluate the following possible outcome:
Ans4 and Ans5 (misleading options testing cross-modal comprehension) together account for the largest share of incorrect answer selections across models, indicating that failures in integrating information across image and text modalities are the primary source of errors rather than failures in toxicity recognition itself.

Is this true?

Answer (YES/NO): NO